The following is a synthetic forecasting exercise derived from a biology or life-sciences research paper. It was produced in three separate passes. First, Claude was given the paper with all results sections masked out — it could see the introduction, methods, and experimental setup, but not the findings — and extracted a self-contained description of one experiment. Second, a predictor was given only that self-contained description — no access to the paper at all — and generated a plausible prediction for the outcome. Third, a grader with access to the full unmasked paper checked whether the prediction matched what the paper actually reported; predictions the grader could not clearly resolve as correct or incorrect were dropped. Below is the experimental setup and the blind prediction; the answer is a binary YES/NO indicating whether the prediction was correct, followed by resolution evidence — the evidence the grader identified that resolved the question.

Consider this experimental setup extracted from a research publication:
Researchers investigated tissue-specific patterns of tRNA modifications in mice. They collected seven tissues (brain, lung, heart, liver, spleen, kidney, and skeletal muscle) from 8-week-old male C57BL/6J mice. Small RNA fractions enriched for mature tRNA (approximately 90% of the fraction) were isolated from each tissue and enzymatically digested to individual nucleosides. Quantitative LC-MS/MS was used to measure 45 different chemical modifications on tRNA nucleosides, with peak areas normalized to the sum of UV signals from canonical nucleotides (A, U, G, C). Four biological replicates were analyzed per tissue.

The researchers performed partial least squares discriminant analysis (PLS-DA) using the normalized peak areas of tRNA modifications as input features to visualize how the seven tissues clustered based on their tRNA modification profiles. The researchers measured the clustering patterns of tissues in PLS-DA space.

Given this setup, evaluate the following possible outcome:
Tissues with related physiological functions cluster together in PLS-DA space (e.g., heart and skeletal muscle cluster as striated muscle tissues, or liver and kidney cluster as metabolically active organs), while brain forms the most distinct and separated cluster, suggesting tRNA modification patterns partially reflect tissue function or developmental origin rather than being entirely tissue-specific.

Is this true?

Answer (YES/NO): NO